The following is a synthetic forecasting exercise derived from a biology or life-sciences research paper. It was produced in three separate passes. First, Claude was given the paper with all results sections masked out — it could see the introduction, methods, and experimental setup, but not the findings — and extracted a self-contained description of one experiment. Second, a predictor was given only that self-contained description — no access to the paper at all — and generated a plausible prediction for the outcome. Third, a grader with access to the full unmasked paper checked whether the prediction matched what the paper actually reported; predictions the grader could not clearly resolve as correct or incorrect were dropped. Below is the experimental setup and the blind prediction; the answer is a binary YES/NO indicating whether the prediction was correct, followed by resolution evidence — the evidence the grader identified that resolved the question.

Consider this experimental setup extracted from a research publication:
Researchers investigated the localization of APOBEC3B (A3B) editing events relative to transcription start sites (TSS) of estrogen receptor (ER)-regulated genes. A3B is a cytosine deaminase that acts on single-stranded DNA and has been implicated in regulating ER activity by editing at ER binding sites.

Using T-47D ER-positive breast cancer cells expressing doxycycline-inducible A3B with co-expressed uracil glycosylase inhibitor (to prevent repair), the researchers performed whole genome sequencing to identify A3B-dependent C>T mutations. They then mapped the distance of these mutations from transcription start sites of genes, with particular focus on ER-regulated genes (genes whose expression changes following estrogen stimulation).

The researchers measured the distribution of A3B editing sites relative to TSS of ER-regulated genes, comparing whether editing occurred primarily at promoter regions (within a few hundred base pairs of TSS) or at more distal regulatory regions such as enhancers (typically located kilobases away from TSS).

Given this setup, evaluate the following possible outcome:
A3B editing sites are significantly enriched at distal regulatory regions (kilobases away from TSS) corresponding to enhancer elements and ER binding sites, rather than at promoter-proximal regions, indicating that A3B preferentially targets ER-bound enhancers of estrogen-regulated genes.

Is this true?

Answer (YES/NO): NO